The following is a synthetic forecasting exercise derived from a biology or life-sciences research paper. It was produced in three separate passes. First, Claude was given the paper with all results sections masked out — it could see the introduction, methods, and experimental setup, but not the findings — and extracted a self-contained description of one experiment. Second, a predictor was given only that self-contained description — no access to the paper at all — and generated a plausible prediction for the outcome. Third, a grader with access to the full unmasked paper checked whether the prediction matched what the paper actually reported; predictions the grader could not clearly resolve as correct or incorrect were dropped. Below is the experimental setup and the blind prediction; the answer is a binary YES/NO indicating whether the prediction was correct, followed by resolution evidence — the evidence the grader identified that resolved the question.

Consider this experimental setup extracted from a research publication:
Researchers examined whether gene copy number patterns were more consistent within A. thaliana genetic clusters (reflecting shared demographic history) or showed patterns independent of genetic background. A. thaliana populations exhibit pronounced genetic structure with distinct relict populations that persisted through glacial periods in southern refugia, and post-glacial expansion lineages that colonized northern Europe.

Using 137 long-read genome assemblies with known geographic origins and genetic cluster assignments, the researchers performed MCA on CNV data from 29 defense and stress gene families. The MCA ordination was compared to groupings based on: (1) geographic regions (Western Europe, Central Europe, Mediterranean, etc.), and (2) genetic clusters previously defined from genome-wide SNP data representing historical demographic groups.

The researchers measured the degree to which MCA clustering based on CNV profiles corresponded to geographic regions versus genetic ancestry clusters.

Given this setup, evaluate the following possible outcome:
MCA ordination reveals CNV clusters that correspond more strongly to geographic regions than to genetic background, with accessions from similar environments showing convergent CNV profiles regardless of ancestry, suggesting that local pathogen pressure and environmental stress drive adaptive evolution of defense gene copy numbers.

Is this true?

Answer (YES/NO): NO